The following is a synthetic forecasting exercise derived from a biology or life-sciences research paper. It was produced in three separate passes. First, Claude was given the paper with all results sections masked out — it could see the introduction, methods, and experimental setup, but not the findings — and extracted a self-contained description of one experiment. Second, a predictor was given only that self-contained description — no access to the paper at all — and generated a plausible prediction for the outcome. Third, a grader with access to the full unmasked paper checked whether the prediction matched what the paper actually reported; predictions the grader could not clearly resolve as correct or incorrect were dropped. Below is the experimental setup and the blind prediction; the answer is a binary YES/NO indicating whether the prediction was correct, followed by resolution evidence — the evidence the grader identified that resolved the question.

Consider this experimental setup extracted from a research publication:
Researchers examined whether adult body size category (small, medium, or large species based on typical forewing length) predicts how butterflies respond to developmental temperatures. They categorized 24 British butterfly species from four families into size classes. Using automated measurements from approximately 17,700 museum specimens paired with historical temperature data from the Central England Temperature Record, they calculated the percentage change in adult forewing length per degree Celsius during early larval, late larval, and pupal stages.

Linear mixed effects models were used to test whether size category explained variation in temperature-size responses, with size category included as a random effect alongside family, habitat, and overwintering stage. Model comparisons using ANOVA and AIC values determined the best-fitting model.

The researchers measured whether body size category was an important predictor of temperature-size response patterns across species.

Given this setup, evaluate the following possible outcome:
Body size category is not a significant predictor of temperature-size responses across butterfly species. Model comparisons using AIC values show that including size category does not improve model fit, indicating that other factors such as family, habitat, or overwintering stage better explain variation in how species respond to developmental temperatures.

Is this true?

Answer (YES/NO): YES